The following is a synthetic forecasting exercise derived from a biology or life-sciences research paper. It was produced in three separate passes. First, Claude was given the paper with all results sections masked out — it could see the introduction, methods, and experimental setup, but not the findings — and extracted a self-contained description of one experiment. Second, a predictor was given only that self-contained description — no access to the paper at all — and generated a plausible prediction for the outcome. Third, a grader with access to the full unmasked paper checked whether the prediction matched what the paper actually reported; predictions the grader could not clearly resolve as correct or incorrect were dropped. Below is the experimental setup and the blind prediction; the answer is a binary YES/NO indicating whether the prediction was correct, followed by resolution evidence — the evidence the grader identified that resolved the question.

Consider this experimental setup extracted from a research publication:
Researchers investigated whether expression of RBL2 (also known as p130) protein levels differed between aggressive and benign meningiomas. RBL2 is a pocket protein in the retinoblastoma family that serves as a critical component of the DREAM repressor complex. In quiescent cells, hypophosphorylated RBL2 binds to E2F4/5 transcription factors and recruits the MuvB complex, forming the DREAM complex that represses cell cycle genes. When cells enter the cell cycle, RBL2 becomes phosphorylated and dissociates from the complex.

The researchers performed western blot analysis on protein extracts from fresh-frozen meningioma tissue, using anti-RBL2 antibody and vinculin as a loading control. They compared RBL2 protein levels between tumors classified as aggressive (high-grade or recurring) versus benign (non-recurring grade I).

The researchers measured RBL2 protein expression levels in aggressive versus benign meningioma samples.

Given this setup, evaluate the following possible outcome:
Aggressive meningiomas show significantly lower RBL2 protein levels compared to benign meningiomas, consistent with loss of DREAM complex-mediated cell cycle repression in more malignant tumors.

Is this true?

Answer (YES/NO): NO